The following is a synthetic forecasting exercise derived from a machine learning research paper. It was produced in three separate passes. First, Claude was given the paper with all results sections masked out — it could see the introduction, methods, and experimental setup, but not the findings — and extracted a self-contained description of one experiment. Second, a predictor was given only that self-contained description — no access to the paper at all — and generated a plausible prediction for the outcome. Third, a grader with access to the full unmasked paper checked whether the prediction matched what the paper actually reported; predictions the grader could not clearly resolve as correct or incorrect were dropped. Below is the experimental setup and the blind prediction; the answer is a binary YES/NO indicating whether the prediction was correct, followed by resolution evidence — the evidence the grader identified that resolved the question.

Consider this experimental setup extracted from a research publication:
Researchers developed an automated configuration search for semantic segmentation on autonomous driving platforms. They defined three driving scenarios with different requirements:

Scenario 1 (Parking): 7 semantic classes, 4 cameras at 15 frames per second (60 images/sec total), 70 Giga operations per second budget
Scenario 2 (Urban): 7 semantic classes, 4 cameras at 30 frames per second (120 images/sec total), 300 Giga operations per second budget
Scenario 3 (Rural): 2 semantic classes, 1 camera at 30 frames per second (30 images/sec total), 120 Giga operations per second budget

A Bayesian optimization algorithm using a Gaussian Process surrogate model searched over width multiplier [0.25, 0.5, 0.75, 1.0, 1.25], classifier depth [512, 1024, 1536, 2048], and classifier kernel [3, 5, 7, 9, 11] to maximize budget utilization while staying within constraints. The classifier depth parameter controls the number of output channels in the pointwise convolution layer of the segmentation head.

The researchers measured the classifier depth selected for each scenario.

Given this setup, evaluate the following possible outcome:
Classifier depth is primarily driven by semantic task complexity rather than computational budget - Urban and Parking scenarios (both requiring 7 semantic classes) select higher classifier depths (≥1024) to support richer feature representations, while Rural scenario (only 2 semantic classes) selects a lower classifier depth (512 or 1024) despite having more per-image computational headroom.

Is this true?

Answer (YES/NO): NO